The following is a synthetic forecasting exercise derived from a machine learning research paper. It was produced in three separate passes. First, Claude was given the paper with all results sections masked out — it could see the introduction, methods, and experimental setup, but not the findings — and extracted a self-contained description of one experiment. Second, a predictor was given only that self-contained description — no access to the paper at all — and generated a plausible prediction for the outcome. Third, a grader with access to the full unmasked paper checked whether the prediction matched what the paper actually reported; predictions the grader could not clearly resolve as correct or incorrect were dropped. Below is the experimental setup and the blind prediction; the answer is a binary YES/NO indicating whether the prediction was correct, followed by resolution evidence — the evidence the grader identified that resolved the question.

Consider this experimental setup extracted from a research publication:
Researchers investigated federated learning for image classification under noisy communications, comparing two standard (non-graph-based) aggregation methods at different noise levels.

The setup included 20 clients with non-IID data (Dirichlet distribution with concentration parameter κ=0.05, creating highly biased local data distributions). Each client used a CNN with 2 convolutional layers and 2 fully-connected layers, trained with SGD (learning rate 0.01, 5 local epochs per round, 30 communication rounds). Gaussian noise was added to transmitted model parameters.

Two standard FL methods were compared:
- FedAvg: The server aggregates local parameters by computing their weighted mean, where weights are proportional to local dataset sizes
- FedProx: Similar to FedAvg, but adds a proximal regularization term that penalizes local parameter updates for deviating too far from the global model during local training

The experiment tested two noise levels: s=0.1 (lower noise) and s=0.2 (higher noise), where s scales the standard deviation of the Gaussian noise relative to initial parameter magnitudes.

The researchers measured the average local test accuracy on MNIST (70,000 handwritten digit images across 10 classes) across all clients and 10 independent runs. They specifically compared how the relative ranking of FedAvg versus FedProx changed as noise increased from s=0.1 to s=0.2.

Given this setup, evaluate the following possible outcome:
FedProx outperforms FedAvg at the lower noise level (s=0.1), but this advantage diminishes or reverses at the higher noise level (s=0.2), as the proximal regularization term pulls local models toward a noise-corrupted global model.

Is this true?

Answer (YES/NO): NO